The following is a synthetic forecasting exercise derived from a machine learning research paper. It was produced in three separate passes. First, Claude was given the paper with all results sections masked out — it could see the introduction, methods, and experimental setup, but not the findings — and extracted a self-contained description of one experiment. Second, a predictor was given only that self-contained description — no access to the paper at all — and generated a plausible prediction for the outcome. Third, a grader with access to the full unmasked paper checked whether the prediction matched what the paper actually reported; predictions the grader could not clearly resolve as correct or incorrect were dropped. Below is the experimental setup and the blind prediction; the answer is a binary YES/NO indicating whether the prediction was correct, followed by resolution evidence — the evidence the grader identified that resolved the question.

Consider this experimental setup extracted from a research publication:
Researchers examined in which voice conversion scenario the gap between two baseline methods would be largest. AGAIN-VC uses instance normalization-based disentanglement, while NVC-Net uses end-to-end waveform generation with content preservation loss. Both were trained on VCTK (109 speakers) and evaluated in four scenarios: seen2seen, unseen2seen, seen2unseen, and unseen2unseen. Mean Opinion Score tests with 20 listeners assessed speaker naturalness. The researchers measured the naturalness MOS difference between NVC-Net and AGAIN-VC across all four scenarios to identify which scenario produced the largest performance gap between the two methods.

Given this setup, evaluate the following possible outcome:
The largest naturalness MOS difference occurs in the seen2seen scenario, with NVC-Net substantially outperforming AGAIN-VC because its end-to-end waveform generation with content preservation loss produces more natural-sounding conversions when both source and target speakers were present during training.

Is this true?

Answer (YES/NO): NO